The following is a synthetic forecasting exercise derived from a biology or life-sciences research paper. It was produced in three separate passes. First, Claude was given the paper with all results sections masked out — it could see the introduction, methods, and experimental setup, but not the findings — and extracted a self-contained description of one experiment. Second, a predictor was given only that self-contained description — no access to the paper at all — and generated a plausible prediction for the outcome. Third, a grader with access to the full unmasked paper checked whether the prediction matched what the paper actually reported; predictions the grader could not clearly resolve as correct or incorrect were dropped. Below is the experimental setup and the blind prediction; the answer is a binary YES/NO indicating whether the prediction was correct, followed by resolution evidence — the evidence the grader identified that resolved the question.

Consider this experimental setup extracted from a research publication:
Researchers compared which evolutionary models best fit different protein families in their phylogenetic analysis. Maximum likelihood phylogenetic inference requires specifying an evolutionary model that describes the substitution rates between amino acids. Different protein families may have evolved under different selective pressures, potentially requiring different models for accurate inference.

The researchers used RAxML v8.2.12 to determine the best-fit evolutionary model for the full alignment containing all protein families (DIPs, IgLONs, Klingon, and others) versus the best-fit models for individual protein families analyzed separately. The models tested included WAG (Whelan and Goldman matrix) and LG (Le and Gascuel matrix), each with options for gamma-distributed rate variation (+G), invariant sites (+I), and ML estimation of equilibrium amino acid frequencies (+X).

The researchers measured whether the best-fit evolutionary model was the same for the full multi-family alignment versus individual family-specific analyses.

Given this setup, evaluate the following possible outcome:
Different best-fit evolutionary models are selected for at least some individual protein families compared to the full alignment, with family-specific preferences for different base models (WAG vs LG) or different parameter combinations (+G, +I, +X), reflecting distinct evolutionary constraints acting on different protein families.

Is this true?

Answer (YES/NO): YES